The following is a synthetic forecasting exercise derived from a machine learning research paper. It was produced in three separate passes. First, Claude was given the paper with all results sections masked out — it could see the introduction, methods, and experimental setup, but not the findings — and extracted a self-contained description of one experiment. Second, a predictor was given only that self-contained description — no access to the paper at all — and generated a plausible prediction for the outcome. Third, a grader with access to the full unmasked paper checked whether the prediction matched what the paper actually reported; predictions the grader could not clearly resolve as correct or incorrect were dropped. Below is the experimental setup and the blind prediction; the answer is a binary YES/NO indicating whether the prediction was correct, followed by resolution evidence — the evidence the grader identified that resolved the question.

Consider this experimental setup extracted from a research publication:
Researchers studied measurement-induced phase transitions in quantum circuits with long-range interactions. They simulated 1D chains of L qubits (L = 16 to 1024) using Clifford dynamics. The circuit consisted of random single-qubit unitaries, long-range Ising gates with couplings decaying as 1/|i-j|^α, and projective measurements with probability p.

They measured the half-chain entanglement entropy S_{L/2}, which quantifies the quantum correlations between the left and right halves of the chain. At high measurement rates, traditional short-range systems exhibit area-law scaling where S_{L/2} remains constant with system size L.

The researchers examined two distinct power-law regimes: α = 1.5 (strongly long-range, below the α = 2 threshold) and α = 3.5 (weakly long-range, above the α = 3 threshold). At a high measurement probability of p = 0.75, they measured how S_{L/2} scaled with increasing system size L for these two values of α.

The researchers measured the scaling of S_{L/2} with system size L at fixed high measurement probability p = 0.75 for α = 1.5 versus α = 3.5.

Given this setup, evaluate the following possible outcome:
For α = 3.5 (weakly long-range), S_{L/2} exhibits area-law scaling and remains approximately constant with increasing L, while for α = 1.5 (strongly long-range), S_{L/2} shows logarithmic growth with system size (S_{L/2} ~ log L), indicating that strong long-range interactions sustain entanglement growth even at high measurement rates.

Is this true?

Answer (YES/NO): NO